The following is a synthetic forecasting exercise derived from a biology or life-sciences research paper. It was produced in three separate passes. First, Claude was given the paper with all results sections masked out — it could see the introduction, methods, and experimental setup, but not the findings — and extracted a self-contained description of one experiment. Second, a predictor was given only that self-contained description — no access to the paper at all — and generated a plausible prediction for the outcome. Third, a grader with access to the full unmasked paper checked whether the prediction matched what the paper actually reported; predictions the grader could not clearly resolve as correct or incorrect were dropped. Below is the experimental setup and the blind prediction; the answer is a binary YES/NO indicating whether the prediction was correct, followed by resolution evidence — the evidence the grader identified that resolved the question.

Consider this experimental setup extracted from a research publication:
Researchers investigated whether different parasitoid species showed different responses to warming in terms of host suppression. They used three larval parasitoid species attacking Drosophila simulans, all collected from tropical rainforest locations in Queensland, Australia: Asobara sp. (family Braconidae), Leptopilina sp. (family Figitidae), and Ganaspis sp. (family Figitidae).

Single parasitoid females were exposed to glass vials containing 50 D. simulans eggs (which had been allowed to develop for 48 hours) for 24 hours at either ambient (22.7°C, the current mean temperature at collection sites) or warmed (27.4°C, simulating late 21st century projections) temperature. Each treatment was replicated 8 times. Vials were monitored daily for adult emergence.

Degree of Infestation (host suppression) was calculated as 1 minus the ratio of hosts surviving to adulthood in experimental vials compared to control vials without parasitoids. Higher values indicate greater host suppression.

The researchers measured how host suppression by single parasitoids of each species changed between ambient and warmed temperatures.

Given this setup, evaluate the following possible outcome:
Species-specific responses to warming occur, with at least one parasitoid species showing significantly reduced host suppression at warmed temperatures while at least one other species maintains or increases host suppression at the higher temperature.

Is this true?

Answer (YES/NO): NO